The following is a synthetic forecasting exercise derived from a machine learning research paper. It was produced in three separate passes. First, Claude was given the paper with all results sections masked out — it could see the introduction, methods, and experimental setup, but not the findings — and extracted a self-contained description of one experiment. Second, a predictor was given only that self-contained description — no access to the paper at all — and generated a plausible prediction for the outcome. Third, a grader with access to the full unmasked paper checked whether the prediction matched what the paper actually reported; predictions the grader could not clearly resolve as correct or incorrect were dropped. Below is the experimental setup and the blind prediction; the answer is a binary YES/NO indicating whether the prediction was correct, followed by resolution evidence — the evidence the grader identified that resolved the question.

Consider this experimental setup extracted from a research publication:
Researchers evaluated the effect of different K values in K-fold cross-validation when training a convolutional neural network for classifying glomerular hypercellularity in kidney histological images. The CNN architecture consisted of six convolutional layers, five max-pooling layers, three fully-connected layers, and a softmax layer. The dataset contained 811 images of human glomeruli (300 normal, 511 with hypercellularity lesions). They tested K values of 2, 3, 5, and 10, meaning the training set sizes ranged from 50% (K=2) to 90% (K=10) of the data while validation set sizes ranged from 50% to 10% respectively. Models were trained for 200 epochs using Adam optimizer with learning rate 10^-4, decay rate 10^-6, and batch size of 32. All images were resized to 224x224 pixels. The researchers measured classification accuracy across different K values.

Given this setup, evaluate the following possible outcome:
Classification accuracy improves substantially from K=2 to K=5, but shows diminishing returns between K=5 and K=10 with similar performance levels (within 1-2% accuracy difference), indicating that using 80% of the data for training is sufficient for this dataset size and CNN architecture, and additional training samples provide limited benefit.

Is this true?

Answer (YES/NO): NO